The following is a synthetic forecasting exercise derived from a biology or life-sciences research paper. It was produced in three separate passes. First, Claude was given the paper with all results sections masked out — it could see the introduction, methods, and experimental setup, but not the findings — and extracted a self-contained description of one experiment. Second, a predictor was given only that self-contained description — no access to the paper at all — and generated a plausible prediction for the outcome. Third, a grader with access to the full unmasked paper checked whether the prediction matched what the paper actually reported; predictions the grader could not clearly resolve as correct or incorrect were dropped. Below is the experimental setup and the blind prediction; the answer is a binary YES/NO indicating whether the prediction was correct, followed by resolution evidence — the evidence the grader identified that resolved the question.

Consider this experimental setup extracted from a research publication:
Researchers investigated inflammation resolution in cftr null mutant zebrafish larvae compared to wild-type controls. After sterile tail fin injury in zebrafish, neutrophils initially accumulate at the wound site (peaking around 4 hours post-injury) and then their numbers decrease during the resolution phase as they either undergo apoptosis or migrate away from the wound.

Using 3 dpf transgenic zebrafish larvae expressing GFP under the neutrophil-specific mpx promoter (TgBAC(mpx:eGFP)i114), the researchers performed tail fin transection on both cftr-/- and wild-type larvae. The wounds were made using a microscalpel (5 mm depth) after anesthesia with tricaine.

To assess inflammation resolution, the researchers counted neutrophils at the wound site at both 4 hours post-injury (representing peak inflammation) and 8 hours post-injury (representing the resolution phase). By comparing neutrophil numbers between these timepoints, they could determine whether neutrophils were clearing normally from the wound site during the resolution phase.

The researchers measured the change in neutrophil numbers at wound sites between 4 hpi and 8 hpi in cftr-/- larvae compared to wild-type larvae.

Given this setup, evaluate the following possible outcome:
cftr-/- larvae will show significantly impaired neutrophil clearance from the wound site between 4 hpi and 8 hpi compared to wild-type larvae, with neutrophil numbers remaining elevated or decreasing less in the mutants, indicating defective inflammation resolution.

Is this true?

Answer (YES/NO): YES